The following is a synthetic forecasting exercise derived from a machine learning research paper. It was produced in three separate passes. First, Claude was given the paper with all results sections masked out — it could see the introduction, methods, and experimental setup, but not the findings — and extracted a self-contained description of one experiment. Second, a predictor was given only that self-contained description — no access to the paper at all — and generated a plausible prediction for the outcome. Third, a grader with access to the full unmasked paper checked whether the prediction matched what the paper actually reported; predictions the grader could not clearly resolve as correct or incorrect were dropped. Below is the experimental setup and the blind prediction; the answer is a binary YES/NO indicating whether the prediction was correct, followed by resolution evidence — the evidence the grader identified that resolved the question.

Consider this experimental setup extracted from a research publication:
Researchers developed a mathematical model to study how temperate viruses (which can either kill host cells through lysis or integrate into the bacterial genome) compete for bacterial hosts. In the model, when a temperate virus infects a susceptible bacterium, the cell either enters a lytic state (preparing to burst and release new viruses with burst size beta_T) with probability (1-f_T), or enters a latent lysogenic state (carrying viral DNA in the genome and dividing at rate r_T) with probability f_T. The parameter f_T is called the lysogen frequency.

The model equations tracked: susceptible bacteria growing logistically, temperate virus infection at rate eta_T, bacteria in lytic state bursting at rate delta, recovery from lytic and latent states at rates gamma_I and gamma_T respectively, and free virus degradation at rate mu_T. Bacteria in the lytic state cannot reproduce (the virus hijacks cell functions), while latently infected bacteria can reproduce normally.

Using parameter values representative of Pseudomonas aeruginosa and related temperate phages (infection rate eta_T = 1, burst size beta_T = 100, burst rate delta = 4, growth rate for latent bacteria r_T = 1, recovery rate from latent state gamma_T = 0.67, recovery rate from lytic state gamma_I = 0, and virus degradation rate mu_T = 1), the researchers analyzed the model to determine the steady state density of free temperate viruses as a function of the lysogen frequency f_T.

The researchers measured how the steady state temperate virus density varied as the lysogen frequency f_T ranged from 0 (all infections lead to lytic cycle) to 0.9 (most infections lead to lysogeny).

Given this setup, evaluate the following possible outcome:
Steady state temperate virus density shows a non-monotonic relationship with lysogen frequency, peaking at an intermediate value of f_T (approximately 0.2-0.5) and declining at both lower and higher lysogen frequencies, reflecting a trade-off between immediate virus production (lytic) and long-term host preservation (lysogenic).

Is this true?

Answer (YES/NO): NO